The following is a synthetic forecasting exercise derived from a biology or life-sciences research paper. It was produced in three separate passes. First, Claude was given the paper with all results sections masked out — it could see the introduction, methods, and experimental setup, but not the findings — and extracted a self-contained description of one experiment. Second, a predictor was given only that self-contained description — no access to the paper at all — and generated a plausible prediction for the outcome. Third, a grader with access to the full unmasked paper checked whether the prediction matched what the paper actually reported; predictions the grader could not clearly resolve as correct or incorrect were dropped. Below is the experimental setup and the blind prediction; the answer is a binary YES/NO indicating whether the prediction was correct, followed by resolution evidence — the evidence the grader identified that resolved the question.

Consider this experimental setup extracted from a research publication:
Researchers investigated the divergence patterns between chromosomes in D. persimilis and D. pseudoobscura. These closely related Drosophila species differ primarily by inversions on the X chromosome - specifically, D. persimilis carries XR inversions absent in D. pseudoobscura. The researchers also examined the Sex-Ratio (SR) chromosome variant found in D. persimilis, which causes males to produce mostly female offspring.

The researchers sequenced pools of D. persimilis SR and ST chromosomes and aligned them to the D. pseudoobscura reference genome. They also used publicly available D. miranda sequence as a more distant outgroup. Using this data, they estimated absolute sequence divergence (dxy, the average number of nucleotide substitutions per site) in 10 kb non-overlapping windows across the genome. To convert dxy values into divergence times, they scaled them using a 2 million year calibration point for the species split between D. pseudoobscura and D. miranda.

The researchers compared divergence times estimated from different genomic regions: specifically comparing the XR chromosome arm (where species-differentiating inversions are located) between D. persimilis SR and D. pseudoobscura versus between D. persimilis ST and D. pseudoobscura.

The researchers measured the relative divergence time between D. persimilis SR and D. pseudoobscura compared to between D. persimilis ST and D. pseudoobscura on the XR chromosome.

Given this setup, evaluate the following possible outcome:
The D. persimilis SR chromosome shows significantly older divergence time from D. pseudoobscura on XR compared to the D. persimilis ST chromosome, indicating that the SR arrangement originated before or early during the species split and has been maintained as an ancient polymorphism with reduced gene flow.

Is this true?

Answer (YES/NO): NO